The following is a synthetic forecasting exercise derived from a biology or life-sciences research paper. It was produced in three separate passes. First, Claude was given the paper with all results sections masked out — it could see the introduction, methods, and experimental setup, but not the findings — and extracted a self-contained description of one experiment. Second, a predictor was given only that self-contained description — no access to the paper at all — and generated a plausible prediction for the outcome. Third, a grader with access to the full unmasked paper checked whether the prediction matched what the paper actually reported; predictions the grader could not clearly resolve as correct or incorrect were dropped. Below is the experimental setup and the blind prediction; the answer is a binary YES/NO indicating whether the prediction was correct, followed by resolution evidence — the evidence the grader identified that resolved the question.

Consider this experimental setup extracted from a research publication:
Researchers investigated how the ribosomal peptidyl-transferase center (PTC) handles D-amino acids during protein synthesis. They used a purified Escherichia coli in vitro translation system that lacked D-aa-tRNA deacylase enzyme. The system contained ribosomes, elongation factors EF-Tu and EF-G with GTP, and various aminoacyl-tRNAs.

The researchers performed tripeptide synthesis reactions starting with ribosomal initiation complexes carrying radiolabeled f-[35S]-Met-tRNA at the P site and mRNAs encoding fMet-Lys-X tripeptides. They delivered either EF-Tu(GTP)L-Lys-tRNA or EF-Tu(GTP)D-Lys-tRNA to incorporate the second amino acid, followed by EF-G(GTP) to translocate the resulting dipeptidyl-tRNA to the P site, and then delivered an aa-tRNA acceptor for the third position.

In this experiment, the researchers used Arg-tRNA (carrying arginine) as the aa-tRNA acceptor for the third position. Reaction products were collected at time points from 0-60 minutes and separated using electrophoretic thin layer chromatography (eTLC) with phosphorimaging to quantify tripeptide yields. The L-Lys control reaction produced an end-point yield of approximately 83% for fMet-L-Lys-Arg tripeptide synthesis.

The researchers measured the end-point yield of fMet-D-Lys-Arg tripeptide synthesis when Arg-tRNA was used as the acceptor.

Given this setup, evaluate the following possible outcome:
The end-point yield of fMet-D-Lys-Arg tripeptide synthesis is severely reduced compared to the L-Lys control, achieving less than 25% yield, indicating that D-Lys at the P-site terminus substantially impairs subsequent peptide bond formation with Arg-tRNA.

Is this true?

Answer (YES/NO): YES